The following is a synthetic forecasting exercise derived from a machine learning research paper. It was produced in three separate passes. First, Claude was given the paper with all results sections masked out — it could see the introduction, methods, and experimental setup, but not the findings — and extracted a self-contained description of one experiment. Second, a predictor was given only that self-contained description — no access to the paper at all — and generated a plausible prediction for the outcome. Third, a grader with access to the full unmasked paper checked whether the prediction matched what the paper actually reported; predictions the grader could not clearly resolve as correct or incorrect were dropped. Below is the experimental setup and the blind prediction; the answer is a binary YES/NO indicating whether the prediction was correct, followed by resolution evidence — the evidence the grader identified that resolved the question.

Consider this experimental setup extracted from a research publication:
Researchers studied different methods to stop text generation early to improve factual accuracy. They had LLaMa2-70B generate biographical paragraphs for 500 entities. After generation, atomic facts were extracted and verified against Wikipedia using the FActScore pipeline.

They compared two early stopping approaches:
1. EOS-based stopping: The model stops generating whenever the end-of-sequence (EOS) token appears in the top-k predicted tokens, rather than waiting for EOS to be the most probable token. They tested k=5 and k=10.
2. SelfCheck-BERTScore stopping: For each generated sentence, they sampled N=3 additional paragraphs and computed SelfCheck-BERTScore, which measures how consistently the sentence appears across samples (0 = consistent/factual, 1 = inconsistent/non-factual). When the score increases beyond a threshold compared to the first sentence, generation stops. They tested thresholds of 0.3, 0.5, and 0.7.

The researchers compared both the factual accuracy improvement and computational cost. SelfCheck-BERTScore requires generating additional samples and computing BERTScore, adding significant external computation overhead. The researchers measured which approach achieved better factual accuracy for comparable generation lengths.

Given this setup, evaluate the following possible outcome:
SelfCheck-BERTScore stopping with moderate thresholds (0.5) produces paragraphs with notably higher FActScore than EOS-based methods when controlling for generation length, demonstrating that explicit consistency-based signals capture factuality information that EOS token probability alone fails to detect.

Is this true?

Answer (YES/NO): YES